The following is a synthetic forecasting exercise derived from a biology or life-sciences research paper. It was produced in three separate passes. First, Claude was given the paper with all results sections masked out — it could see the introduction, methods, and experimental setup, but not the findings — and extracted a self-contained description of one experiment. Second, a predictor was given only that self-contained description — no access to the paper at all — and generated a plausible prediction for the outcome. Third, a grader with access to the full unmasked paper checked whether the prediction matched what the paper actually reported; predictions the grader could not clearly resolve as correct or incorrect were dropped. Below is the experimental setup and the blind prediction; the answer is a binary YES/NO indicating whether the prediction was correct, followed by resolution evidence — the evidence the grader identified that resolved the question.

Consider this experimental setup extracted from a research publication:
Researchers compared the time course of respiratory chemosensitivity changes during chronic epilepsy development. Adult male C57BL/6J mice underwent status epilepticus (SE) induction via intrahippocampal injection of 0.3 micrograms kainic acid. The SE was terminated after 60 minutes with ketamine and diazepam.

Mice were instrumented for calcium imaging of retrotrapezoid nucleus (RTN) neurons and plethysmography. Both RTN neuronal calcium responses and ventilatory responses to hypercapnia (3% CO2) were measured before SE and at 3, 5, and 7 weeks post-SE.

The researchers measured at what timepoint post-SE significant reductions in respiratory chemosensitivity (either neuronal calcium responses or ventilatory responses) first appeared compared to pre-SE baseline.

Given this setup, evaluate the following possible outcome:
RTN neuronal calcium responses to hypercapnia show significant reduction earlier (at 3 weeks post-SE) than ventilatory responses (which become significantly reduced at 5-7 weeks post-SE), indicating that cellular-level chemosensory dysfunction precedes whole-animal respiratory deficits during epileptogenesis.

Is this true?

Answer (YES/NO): NO